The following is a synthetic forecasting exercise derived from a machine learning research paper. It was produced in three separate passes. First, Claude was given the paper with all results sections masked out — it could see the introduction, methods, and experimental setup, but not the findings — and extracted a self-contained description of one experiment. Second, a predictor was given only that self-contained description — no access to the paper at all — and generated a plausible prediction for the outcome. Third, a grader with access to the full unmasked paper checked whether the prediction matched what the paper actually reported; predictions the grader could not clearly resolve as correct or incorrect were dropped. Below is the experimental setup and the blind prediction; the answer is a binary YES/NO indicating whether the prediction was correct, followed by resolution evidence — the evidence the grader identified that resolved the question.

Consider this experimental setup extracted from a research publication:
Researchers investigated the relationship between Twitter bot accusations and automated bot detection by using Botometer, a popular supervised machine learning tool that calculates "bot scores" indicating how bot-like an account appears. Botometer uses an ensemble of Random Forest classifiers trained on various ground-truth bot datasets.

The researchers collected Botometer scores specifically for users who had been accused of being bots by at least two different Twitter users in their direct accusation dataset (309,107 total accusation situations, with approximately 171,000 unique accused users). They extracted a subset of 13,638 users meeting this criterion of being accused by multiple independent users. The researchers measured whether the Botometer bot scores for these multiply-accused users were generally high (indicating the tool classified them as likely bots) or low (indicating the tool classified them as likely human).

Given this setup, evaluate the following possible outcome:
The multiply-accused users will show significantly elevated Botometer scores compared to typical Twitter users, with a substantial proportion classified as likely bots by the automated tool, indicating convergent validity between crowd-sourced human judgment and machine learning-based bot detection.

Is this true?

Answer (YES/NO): NO